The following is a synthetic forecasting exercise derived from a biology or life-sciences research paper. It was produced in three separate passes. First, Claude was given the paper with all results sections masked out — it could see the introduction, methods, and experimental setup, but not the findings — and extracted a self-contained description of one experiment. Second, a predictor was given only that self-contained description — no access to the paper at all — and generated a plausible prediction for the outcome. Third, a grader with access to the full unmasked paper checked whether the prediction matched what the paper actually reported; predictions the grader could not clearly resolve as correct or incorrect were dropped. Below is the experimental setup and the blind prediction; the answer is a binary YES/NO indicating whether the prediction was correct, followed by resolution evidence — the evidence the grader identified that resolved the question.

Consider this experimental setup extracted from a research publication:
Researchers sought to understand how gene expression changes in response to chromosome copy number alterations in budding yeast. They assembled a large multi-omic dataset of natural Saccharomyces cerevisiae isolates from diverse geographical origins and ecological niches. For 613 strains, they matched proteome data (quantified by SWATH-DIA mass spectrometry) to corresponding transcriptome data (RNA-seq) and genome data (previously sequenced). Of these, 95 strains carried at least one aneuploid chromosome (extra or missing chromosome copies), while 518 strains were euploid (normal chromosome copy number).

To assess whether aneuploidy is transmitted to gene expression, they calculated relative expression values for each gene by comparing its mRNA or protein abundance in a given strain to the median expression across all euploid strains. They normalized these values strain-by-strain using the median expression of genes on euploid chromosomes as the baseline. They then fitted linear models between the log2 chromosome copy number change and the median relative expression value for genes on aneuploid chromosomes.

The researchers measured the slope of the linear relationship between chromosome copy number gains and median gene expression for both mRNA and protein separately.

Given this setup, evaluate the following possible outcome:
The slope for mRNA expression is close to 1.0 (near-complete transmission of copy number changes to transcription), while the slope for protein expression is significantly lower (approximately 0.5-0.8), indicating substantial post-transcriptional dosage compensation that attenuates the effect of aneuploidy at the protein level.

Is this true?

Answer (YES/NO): YES